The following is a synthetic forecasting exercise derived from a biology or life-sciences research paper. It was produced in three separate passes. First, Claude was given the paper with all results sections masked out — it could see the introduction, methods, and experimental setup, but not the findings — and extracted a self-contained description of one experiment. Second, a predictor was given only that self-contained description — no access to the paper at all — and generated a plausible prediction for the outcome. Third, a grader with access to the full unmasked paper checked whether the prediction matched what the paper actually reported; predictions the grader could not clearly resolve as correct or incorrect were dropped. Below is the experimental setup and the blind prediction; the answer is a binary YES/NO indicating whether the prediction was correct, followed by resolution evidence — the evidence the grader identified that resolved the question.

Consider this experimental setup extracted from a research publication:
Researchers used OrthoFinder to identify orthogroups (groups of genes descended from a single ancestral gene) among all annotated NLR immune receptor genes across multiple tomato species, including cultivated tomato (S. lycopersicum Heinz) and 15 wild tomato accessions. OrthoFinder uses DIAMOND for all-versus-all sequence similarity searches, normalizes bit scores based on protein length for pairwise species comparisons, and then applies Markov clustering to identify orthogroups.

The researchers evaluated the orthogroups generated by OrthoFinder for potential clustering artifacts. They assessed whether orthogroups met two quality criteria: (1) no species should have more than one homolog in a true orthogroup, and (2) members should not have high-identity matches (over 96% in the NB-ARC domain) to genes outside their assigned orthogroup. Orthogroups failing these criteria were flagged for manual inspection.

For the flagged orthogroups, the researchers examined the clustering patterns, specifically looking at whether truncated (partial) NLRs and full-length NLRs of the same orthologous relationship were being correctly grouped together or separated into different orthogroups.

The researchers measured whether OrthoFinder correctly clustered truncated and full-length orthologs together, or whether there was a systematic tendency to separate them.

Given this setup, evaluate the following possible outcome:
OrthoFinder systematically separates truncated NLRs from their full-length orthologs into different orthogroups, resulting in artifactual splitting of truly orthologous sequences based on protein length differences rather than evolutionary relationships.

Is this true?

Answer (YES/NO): YES